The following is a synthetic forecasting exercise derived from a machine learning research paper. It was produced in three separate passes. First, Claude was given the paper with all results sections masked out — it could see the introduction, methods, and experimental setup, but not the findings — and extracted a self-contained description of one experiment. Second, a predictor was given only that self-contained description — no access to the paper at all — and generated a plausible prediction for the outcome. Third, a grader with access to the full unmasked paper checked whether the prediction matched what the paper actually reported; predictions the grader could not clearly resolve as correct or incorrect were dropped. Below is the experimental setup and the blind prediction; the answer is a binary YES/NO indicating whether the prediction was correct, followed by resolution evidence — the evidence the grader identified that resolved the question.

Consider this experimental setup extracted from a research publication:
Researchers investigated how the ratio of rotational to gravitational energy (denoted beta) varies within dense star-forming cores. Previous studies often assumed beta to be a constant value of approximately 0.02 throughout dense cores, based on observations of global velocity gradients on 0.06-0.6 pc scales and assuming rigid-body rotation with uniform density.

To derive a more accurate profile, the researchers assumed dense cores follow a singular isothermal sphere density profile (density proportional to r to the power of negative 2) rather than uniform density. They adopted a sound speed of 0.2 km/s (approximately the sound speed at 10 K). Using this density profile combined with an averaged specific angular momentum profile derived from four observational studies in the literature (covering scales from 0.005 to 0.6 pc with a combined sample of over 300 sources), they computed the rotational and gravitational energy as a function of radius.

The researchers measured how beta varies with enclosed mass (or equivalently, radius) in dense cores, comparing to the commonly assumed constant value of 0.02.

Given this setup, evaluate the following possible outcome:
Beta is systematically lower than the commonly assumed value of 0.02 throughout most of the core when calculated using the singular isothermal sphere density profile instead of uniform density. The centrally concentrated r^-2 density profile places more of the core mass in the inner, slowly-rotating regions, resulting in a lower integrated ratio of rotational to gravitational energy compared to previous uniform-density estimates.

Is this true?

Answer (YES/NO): NO